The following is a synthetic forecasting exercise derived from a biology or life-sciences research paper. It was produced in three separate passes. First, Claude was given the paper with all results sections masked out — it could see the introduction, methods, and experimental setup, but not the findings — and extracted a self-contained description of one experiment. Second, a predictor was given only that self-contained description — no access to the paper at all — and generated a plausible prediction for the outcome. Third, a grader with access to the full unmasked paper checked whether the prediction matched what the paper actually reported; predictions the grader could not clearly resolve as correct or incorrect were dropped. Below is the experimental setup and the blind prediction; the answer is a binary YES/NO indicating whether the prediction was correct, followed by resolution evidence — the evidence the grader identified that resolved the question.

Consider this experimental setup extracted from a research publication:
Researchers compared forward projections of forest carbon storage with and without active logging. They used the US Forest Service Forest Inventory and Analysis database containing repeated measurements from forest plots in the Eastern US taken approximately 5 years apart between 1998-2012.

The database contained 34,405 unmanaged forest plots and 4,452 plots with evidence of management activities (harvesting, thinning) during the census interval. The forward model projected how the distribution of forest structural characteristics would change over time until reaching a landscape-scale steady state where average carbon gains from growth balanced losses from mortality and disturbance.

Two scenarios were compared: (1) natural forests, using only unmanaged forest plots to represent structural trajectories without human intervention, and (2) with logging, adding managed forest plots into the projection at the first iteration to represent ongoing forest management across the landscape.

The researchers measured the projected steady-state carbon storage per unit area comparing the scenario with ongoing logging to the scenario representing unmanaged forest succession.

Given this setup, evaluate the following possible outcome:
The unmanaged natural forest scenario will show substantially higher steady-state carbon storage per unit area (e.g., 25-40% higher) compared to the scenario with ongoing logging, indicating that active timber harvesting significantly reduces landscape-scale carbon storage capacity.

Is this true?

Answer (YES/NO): NO